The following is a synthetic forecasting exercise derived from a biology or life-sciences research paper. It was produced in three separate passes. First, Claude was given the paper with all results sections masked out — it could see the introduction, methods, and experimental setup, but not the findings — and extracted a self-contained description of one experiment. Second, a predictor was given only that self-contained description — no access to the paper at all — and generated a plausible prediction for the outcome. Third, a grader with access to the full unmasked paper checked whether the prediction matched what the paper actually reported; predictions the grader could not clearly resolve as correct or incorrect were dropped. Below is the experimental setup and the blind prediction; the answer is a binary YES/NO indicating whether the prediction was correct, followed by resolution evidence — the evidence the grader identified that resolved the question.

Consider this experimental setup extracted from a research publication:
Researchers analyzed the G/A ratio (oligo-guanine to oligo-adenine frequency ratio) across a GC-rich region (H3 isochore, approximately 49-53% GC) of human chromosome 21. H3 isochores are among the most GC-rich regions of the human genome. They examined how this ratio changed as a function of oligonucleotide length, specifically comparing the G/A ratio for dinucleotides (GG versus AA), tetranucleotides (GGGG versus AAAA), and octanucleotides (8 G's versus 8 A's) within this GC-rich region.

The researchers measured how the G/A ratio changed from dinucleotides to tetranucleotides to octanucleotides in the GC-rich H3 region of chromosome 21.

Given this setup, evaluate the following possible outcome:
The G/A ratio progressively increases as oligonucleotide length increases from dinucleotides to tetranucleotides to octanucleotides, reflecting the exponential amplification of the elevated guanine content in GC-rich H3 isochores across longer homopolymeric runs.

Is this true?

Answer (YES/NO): NO